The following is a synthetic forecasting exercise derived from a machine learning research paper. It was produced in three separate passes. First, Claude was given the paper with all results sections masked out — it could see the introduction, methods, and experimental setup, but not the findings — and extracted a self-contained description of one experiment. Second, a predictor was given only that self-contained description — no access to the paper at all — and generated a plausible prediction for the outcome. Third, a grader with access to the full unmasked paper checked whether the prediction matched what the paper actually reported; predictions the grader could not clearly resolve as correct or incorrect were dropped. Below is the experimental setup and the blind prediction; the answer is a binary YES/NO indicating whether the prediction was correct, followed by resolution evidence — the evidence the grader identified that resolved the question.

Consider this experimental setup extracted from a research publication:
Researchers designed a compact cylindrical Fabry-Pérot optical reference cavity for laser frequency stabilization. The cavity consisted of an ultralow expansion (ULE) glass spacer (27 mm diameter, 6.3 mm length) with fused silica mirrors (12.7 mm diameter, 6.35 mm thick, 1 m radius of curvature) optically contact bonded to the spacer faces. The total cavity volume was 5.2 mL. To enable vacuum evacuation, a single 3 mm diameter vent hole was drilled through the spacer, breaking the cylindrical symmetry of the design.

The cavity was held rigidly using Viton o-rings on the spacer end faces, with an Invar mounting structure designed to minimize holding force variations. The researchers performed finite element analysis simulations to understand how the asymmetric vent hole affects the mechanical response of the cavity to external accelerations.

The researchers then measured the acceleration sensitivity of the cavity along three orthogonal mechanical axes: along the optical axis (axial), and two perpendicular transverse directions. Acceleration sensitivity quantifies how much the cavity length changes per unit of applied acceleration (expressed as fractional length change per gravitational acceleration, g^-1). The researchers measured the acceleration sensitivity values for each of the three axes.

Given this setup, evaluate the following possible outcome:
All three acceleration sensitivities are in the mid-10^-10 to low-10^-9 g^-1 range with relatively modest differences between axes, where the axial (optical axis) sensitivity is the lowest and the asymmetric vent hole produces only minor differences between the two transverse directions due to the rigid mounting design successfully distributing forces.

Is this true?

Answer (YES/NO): NO